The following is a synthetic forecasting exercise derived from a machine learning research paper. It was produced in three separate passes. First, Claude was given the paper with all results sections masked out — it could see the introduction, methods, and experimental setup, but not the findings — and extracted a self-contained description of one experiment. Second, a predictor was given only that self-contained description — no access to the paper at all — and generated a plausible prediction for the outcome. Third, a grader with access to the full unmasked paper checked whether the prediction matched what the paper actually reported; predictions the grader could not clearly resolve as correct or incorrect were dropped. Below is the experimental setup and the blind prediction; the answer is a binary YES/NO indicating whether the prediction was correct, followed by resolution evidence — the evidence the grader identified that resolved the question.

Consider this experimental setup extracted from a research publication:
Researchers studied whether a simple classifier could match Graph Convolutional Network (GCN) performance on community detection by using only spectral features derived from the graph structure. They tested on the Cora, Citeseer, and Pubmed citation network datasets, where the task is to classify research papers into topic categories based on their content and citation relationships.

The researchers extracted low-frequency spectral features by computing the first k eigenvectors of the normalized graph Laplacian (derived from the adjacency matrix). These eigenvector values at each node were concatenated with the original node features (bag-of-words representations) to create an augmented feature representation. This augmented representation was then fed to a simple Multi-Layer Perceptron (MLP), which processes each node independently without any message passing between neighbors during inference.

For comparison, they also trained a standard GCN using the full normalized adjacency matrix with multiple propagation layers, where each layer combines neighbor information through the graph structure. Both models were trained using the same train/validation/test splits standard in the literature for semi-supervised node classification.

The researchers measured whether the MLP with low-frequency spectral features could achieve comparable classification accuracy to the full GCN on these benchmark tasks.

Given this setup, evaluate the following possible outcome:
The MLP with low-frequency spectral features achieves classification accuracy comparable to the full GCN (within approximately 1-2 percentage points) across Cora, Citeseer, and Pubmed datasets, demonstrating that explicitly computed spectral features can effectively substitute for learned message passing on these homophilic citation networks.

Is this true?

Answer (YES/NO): YES